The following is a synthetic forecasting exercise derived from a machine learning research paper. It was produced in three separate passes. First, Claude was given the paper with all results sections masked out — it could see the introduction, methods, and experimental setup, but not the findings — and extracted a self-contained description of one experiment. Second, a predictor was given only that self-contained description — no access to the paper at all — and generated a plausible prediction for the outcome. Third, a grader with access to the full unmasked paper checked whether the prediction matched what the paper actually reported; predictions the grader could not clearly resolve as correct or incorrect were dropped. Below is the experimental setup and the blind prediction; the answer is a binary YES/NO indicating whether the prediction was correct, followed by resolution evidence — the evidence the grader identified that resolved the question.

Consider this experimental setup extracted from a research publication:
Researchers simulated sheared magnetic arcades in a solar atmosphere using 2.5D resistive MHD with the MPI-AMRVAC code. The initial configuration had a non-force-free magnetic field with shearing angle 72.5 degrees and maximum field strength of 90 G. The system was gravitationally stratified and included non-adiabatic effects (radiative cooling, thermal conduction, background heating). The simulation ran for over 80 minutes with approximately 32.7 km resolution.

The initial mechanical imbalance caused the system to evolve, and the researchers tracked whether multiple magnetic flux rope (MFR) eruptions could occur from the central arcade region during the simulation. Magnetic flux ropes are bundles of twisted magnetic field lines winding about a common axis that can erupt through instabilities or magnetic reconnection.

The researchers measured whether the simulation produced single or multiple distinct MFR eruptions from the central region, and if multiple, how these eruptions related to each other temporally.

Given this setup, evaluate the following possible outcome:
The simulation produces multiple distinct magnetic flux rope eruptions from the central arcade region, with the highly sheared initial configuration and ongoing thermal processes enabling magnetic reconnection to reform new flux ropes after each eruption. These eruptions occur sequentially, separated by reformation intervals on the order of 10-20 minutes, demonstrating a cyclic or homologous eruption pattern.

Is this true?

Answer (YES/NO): NO